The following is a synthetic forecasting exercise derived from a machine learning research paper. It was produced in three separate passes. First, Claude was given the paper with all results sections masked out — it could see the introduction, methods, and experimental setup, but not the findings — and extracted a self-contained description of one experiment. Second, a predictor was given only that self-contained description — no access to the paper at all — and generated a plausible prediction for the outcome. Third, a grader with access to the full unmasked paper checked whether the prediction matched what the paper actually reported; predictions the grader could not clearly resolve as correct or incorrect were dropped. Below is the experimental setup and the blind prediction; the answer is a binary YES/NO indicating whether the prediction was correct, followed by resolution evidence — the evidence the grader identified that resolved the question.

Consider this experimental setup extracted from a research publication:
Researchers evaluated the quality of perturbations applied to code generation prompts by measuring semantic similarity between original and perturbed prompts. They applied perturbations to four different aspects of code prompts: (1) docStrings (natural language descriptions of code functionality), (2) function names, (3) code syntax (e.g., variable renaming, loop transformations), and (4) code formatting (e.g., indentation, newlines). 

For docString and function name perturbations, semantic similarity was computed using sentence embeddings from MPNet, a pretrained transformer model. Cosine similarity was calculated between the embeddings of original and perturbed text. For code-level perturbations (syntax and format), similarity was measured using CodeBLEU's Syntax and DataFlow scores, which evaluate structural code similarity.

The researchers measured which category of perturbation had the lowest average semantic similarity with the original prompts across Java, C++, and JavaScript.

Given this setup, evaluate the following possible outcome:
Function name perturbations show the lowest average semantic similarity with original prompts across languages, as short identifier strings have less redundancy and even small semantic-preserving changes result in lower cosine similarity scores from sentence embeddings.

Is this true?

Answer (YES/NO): YES